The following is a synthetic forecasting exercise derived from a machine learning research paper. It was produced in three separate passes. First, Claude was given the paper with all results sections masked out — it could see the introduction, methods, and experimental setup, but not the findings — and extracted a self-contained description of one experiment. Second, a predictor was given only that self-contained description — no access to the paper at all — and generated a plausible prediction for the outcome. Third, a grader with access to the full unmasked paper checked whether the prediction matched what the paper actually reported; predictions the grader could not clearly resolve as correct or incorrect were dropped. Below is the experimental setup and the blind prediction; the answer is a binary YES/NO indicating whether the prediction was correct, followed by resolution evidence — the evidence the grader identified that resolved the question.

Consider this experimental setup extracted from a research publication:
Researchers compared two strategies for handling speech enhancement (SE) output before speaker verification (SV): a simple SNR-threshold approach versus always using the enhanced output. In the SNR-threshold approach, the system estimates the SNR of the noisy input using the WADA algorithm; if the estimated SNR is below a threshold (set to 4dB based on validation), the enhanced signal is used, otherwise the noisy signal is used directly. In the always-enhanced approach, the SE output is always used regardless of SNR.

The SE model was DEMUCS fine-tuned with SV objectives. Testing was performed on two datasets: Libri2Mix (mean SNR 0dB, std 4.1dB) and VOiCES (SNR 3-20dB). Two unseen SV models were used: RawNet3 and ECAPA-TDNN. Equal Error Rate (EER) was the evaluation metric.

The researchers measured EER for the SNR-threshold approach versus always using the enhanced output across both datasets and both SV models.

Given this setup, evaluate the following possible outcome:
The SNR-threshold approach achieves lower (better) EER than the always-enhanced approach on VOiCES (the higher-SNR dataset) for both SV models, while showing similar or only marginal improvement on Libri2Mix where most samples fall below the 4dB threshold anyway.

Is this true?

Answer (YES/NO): NO